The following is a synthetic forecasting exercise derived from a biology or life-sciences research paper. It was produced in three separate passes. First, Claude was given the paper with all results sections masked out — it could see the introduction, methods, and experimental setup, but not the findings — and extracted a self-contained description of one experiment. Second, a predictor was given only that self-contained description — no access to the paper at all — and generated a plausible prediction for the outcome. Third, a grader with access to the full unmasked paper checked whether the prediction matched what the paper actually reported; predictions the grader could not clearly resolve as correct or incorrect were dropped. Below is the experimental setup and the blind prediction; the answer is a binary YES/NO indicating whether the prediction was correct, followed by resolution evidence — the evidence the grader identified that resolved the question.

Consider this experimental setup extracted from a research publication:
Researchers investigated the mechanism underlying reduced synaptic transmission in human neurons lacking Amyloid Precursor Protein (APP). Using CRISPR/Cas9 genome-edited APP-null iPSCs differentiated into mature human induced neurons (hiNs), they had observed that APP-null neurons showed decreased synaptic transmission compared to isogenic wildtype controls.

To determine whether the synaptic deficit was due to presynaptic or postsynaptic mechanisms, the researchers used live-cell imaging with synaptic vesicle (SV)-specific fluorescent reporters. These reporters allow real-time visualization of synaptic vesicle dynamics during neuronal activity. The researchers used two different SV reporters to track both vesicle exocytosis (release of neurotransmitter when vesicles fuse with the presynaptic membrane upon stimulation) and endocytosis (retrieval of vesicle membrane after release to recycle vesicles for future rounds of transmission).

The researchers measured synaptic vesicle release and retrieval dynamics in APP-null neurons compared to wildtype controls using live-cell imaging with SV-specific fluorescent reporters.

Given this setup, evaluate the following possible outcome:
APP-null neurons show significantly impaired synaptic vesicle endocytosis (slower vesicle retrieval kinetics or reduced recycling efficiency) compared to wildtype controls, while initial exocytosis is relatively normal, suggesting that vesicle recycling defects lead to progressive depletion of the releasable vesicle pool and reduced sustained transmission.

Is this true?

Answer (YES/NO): YES